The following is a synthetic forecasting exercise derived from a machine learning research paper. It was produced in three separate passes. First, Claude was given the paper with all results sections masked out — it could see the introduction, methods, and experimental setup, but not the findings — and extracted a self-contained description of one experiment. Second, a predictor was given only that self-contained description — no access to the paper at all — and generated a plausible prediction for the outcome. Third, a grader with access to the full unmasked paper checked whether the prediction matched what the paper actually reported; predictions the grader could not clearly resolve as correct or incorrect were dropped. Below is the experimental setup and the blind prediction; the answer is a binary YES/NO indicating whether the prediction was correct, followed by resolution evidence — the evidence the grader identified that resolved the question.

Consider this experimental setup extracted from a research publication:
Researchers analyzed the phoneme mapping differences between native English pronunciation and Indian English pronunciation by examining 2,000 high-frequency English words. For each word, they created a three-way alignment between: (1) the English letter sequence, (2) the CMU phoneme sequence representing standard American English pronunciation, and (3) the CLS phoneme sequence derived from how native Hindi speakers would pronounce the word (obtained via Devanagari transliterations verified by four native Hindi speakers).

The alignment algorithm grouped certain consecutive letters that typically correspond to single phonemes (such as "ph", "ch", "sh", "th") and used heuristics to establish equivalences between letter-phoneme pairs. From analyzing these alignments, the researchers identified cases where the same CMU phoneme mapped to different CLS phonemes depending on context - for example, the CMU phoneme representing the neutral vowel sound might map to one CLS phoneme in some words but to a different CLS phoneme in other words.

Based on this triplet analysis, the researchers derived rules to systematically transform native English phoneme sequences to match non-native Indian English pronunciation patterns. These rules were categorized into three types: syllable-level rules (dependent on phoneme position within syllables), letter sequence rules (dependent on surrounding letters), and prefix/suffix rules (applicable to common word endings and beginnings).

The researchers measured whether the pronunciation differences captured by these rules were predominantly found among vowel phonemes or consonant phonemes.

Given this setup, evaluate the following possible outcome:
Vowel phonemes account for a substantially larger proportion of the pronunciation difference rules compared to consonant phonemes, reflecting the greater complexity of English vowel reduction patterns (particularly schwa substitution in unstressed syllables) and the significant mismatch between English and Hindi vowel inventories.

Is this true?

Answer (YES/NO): YES